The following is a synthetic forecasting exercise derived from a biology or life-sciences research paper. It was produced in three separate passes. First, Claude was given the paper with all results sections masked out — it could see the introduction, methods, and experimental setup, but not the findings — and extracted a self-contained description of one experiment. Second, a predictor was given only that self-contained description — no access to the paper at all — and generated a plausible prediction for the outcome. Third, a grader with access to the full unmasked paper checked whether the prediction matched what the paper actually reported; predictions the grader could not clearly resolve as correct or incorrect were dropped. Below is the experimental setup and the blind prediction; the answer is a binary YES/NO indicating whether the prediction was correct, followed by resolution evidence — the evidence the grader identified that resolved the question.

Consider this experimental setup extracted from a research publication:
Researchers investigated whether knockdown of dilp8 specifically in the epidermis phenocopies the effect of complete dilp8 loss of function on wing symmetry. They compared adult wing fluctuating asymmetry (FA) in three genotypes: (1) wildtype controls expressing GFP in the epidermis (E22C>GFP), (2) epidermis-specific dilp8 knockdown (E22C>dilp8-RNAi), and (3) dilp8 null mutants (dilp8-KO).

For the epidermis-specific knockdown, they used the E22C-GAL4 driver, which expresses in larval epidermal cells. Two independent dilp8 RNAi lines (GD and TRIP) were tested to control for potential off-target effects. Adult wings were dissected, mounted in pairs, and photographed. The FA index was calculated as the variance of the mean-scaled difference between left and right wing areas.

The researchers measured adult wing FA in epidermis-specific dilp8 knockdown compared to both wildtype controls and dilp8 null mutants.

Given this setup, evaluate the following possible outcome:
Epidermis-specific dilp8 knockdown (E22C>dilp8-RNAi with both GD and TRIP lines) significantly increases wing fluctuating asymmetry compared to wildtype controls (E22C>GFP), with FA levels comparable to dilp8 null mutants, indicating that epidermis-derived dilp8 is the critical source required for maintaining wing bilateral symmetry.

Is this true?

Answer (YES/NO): YES